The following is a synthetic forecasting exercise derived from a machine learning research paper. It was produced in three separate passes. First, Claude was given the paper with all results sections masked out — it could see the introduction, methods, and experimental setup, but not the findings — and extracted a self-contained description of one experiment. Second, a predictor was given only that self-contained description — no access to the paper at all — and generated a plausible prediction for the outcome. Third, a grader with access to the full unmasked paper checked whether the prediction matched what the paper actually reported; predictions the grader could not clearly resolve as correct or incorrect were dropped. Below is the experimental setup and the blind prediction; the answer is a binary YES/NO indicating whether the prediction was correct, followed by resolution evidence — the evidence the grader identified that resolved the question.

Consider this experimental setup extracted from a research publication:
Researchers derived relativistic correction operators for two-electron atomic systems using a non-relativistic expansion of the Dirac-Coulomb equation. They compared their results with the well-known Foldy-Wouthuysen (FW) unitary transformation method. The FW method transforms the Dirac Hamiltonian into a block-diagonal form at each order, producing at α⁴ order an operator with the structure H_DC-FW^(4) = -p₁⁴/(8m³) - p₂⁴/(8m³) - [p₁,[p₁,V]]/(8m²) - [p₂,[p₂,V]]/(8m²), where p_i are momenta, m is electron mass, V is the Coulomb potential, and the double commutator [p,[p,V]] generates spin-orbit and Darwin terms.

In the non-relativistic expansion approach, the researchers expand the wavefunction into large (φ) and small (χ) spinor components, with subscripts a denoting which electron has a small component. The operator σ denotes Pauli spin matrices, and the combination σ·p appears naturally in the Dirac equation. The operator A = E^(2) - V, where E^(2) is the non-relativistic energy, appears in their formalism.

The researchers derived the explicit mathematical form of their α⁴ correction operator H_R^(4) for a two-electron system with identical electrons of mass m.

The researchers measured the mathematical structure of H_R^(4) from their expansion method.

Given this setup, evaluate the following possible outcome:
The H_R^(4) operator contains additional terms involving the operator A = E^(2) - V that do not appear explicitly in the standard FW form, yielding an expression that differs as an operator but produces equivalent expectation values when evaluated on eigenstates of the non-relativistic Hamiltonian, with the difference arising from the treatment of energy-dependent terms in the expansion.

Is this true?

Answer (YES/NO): YES